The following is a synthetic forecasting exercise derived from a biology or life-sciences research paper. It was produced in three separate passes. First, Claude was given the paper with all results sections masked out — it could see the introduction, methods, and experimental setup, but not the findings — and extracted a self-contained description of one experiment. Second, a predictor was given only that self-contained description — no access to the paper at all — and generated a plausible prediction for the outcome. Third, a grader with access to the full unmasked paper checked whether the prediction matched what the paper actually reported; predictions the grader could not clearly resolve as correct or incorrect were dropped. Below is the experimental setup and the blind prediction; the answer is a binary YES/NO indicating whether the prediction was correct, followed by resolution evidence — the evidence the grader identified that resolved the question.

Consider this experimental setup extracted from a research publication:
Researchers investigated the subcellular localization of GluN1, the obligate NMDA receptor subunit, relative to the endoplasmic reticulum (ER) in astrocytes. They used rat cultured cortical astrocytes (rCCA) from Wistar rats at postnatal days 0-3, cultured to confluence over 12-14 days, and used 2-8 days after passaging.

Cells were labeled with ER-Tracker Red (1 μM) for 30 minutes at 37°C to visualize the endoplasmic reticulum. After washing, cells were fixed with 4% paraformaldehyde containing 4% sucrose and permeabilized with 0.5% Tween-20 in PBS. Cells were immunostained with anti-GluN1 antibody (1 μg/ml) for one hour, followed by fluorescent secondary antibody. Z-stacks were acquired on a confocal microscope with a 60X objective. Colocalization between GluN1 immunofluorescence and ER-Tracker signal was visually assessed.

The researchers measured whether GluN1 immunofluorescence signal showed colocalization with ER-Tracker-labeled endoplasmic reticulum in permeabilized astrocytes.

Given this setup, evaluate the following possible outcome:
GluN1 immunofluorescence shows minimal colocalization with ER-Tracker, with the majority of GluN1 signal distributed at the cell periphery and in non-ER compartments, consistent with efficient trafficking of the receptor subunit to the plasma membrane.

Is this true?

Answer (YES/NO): NO